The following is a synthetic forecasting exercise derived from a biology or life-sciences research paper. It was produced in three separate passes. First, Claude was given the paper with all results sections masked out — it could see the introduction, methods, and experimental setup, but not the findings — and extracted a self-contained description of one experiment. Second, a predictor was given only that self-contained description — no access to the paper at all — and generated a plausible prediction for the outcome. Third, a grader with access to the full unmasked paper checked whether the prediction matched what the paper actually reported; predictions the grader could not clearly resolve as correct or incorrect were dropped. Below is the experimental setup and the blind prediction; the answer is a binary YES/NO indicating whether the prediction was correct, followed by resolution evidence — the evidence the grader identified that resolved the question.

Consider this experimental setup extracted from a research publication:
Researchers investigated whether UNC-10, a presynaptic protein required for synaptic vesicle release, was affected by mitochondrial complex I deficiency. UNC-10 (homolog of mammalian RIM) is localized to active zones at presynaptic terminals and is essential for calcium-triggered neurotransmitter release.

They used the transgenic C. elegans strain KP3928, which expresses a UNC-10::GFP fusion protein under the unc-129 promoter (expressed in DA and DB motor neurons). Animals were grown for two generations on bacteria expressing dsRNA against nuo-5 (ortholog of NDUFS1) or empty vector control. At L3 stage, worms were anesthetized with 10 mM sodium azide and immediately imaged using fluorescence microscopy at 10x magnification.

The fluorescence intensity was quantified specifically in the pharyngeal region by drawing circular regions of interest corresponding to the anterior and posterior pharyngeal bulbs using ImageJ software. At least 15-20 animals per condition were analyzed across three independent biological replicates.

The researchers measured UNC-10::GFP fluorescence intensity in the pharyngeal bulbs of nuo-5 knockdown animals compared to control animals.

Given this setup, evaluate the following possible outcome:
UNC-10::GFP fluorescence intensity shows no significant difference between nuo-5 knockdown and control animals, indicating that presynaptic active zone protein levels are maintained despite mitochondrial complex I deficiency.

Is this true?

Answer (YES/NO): NO